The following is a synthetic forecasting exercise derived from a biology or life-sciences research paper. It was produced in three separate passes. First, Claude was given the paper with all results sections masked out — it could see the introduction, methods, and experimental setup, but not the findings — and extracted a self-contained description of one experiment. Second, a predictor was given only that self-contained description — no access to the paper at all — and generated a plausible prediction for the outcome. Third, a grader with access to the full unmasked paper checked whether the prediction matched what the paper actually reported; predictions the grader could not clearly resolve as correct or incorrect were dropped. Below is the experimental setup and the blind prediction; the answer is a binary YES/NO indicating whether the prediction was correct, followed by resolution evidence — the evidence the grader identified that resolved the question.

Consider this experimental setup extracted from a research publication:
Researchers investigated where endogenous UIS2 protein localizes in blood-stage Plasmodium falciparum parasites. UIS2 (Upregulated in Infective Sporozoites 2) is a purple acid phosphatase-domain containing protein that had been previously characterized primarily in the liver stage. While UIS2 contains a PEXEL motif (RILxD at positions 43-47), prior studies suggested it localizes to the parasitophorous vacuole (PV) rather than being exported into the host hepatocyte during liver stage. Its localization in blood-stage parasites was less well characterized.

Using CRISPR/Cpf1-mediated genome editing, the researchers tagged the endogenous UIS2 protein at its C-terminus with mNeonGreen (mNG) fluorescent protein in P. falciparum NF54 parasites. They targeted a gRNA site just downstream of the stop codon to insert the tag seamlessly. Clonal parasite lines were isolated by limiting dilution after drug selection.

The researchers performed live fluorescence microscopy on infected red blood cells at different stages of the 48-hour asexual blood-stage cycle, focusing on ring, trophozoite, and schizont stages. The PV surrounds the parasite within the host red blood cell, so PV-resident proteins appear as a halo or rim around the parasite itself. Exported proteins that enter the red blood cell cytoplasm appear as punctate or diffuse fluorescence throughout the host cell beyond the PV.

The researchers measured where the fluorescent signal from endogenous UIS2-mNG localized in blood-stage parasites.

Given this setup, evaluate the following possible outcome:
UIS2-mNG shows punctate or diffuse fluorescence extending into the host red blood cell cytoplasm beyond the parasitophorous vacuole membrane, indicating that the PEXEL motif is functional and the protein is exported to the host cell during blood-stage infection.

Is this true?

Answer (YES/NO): NO